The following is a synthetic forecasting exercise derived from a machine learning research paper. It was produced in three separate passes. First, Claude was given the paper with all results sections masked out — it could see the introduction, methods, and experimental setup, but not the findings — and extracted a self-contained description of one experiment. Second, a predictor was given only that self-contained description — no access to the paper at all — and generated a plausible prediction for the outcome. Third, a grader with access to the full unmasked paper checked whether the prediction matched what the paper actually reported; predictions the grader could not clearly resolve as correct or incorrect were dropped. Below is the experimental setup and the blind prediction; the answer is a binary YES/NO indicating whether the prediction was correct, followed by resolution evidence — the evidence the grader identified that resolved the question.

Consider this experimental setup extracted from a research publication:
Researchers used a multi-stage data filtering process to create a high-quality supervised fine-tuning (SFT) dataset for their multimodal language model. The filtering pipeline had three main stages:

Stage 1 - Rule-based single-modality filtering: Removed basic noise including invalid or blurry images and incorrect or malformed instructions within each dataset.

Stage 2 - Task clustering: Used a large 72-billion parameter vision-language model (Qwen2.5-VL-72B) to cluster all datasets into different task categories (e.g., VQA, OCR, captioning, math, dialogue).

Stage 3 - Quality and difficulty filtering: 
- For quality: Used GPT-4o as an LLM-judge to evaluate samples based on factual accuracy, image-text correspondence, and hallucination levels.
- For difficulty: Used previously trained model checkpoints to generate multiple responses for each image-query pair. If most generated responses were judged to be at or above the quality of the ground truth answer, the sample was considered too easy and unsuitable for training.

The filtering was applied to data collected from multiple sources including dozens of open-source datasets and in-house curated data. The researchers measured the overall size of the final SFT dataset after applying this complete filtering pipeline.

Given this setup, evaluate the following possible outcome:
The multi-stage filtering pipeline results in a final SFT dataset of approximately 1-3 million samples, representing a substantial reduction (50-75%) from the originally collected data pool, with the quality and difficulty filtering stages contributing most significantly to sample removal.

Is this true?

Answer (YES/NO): NO